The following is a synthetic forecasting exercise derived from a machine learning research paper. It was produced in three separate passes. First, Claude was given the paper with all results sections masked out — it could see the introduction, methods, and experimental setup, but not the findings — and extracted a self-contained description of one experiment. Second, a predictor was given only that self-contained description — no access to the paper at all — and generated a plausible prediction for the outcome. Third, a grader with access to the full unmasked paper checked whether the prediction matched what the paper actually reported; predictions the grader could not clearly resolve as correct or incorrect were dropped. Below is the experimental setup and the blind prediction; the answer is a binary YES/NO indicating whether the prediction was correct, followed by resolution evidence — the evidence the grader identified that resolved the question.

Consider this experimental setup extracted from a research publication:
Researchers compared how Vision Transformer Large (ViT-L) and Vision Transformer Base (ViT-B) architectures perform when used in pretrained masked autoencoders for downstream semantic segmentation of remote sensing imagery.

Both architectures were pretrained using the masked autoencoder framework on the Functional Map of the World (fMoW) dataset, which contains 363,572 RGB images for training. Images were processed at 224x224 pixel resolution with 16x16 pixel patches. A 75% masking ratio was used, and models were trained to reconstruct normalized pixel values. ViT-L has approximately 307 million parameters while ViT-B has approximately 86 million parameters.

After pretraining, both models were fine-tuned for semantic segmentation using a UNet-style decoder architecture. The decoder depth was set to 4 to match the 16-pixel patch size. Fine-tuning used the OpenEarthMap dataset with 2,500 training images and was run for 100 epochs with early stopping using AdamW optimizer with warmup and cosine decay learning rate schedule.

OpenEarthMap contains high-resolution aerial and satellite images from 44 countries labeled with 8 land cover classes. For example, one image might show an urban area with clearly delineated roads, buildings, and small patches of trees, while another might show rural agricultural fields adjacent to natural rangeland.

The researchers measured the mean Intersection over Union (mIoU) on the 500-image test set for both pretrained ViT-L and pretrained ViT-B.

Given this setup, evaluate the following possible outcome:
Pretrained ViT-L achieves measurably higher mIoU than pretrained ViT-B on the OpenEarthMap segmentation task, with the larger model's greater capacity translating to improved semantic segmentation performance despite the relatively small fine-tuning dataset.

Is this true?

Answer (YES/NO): NO